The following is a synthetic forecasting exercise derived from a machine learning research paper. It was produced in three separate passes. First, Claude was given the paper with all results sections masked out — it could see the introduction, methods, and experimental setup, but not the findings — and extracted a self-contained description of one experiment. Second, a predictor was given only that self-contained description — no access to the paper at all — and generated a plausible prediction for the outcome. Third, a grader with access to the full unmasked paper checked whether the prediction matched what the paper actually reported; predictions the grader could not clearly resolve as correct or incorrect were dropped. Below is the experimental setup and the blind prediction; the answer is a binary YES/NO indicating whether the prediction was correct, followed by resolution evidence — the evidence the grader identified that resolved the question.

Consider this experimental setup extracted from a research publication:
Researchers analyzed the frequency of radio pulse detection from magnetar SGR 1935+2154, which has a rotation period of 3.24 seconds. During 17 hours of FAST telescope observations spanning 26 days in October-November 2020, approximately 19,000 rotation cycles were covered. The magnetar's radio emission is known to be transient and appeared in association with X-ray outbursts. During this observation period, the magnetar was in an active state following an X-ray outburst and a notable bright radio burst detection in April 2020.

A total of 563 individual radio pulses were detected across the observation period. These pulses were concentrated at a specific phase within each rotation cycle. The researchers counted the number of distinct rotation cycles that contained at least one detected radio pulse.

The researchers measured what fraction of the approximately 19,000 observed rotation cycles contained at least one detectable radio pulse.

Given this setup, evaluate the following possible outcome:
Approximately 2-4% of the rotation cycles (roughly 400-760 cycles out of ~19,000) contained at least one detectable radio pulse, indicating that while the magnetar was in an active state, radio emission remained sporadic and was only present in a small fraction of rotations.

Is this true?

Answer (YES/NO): YES